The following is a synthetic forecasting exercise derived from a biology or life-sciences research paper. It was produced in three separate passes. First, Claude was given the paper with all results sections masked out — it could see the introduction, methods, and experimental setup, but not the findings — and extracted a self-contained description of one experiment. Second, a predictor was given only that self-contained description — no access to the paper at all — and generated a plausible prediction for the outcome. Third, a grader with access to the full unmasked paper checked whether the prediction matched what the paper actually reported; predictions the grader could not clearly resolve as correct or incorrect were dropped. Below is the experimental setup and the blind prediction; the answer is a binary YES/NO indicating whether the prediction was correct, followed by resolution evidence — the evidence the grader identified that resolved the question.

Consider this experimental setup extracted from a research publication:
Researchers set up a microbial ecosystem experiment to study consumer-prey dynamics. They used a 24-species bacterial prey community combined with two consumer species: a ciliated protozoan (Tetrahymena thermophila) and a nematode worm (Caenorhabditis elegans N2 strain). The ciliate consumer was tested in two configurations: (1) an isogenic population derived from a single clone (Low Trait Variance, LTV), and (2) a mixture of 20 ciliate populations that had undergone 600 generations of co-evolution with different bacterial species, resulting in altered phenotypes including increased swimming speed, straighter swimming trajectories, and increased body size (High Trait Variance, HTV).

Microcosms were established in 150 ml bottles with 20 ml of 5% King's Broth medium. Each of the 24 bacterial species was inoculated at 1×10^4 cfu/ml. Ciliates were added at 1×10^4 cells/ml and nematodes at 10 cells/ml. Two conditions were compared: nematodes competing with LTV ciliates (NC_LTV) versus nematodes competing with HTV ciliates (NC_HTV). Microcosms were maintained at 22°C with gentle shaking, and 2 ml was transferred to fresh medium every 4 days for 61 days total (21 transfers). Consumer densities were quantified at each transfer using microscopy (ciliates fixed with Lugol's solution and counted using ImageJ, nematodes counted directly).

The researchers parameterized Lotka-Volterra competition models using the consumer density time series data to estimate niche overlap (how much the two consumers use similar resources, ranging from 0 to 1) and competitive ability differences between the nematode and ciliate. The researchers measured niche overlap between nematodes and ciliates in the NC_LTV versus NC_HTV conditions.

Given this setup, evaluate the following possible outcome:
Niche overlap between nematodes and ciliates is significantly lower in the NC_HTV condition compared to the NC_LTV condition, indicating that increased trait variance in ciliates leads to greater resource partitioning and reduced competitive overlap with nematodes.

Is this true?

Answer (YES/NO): NO